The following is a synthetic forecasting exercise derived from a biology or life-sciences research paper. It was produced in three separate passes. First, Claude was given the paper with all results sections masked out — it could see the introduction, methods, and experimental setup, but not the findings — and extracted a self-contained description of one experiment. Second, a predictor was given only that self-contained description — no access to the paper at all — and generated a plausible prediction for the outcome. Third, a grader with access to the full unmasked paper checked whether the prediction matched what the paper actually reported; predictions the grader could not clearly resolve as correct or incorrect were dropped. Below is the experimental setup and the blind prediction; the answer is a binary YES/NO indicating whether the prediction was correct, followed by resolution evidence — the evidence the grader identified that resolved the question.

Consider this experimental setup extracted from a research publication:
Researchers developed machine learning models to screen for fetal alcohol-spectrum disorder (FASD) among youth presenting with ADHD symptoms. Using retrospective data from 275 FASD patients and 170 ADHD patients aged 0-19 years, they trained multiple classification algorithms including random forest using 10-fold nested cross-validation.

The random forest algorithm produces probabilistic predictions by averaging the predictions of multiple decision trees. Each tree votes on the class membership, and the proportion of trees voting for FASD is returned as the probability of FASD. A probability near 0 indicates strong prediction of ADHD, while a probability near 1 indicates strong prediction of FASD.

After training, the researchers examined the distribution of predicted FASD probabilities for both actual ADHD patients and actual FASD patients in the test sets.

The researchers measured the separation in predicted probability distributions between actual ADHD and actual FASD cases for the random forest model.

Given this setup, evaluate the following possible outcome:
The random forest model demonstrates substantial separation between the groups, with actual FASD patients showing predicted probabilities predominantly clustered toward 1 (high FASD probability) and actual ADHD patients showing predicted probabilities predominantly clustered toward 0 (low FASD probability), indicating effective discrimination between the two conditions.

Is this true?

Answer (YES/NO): YES